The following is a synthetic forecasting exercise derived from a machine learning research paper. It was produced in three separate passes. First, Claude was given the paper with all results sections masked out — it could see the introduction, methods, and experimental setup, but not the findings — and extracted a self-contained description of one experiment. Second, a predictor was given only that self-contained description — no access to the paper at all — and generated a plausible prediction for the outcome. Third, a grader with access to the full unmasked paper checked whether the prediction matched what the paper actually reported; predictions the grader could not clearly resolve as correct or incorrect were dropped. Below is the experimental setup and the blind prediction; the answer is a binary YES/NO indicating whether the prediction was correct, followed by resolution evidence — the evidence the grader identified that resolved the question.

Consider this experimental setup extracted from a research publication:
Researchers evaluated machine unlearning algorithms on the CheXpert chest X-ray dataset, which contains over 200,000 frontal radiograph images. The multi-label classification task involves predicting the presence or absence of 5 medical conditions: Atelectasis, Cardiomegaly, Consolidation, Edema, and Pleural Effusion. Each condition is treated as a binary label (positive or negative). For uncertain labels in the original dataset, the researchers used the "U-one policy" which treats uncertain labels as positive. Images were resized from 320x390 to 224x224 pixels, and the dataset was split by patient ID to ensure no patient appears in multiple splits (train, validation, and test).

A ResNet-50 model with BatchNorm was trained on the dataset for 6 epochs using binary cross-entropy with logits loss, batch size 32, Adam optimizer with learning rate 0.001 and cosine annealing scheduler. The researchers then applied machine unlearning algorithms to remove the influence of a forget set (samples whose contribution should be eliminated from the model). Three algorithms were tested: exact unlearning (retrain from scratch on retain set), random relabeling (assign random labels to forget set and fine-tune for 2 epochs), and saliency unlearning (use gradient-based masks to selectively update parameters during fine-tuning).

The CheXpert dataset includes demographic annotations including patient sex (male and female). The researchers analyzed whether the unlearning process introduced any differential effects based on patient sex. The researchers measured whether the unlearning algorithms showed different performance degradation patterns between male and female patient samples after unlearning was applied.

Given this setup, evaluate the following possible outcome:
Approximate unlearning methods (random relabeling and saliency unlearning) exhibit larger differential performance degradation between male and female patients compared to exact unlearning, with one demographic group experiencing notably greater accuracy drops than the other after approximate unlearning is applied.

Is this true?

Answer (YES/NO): NO